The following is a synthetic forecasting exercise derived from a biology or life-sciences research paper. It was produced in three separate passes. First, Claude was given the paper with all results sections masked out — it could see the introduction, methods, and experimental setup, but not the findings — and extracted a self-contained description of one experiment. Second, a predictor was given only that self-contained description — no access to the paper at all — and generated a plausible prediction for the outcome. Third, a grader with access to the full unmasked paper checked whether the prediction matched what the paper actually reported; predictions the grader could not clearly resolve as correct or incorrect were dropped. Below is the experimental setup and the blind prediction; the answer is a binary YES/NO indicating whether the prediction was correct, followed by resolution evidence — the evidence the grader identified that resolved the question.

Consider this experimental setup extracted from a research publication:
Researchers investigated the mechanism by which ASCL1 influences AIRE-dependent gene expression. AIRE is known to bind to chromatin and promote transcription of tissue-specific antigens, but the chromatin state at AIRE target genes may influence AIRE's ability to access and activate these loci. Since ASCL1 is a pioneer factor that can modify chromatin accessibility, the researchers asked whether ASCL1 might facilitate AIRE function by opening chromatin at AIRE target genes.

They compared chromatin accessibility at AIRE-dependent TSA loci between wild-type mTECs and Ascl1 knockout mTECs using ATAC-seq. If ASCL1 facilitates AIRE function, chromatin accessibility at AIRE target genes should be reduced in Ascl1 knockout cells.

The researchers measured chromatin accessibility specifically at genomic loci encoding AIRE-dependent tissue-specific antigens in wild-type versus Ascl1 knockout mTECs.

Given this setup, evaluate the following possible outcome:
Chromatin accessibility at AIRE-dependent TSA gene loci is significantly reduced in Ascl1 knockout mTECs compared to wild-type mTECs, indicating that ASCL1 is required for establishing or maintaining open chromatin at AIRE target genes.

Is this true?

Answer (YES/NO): NO